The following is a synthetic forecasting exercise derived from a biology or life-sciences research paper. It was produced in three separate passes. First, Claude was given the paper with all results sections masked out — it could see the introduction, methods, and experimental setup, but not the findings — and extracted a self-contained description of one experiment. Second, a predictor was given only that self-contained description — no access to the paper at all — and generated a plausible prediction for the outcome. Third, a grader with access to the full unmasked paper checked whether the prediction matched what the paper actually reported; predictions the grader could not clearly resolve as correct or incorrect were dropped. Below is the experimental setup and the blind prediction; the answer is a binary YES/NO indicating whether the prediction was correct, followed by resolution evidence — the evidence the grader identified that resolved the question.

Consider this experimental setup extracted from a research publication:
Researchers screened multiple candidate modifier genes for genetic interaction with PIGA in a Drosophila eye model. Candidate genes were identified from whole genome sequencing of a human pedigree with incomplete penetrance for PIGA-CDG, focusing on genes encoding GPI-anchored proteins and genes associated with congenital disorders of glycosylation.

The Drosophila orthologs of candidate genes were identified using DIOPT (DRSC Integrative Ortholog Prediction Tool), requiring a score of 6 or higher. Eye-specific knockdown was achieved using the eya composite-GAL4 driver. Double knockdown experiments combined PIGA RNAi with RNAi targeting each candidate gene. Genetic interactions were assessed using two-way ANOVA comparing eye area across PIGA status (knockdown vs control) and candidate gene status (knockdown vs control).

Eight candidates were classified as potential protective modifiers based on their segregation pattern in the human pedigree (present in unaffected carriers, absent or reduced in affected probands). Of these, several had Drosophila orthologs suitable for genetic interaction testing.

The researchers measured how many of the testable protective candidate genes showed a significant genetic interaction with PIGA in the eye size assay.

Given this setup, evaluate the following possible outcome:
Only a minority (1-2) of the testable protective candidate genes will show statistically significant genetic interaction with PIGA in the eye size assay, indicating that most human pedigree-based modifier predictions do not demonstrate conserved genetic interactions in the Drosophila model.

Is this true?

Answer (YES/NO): NO